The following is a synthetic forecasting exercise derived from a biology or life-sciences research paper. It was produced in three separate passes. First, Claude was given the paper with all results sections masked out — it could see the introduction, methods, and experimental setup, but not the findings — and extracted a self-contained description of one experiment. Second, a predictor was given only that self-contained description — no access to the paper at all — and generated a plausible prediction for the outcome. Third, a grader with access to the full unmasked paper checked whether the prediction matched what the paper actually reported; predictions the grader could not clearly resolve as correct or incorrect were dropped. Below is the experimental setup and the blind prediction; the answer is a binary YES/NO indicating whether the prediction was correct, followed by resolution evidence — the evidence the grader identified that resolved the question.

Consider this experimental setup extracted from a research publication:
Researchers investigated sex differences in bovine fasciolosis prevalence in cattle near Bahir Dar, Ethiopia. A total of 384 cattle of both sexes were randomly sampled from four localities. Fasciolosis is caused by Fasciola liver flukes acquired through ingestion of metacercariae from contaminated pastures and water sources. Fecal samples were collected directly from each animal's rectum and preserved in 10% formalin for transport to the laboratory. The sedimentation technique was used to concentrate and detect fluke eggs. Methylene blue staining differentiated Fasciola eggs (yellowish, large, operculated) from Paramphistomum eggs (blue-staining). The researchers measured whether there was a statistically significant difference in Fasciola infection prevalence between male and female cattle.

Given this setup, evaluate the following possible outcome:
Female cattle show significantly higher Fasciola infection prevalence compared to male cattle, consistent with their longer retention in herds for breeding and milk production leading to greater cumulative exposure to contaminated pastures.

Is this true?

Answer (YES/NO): NO